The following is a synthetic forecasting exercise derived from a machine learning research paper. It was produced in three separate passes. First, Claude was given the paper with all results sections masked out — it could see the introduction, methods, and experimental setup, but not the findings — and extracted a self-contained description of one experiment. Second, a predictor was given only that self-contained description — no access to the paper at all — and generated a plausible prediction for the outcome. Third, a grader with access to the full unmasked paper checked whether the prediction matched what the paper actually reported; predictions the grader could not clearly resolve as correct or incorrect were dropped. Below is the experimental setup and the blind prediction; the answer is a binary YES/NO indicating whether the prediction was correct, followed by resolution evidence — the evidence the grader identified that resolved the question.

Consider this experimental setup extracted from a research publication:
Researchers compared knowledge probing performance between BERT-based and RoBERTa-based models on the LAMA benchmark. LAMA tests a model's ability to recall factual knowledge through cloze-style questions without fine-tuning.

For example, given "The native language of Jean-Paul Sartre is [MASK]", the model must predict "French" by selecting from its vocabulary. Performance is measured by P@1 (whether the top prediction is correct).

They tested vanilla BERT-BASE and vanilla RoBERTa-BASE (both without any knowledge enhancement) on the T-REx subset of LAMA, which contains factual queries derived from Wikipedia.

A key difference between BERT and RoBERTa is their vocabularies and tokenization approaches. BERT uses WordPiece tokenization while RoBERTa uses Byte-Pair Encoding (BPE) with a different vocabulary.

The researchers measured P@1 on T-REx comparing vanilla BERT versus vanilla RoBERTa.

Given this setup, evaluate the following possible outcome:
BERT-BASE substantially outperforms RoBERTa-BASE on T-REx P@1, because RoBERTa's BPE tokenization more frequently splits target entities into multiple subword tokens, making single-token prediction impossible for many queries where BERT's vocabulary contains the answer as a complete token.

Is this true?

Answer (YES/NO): NO